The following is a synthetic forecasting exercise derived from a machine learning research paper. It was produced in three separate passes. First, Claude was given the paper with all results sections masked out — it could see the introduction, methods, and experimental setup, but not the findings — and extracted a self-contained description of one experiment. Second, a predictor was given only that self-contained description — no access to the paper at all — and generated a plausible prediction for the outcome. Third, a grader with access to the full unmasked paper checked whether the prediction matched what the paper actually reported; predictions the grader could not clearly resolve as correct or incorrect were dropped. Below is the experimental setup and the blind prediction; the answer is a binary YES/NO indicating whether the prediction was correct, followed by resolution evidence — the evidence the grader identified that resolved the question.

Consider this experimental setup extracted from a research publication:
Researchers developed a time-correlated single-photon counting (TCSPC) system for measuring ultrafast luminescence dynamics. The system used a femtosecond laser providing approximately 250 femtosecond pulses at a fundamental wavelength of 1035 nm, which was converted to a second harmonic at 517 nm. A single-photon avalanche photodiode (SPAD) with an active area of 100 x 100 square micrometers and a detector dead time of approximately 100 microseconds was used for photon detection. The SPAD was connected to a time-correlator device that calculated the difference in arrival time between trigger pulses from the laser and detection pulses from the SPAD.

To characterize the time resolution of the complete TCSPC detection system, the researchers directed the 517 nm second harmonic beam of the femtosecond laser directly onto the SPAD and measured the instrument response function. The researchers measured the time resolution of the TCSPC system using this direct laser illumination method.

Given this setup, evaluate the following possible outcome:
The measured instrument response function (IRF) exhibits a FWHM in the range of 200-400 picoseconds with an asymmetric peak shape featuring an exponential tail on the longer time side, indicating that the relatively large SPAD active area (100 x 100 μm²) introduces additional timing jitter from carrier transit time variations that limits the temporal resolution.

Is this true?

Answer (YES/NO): NO